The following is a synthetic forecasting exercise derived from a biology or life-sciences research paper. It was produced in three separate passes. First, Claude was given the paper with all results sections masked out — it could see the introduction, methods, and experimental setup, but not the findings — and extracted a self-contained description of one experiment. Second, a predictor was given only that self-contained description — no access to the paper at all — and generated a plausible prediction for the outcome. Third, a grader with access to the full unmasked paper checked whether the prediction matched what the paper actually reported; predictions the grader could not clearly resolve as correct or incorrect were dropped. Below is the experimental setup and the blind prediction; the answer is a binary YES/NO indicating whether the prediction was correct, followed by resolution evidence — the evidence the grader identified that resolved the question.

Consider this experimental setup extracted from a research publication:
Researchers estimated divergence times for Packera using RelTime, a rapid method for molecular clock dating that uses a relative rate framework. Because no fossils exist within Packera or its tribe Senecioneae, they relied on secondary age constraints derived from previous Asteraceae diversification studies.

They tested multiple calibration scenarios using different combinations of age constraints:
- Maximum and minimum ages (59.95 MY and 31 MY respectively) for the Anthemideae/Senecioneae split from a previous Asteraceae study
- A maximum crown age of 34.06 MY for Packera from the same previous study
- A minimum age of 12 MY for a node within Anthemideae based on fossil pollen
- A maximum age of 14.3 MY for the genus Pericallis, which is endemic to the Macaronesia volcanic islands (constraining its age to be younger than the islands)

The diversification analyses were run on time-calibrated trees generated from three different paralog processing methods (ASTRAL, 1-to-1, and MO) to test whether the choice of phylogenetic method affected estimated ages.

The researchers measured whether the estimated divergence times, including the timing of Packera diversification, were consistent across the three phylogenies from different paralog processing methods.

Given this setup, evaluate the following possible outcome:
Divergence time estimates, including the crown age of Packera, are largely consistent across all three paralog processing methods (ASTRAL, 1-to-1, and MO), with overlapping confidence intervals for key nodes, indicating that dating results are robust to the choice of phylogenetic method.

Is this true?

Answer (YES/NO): NO